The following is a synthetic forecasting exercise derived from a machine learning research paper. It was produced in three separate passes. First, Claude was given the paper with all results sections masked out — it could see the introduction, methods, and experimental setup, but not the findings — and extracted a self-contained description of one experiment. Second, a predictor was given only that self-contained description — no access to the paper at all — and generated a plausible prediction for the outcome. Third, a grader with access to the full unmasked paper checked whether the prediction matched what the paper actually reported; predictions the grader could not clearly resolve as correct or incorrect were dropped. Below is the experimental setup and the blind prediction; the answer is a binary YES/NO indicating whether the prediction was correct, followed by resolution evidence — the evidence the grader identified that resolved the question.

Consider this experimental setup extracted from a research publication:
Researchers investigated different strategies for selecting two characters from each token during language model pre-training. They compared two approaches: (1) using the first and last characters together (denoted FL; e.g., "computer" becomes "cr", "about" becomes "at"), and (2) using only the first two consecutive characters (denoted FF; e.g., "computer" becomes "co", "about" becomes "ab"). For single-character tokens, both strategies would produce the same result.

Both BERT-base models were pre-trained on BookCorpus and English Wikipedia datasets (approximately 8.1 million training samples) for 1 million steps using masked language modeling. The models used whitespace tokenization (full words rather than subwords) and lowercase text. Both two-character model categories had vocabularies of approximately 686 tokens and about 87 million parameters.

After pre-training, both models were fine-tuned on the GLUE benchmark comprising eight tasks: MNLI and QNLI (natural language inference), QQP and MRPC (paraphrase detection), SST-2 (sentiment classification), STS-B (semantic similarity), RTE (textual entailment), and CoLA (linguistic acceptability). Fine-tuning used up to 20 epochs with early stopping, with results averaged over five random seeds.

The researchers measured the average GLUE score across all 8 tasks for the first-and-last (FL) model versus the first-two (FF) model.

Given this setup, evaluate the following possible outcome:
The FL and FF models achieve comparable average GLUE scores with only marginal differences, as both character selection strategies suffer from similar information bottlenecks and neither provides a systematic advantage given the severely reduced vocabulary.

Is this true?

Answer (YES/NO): NO